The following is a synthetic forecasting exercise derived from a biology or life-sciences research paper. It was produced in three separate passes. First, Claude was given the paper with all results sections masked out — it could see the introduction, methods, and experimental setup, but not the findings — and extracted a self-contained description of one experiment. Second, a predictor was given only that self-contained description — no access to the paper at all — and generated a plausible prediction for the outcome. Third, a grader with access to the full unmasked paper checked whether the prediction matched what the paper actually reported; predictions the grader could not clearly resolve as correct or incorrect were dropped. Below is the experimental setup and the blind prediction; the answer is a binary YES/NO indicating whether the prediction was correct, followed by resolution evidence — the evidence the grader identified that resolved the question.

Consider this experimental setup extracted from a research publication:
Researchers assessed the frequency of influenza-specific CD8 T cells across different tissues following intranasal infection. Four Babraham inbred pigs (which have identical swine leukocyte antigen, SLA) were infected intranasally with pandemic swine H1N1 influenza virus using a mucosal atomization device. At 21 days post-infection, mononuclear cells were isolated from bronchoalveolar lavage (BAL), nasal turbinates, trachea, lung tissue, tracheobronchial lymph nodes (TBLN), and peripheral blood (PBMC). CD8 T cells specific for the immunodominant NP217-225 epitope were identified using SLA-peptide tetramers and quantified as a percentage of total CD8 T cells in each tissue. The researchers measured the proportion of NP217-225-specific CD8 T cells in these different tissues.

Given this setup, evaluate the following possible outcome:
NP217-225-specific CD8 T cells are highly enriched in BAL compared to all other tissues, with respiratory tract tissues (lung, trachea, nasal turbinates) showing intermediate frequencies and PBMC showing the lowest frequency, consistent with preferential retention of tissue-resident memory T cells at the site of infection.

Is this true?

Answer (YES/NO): NO